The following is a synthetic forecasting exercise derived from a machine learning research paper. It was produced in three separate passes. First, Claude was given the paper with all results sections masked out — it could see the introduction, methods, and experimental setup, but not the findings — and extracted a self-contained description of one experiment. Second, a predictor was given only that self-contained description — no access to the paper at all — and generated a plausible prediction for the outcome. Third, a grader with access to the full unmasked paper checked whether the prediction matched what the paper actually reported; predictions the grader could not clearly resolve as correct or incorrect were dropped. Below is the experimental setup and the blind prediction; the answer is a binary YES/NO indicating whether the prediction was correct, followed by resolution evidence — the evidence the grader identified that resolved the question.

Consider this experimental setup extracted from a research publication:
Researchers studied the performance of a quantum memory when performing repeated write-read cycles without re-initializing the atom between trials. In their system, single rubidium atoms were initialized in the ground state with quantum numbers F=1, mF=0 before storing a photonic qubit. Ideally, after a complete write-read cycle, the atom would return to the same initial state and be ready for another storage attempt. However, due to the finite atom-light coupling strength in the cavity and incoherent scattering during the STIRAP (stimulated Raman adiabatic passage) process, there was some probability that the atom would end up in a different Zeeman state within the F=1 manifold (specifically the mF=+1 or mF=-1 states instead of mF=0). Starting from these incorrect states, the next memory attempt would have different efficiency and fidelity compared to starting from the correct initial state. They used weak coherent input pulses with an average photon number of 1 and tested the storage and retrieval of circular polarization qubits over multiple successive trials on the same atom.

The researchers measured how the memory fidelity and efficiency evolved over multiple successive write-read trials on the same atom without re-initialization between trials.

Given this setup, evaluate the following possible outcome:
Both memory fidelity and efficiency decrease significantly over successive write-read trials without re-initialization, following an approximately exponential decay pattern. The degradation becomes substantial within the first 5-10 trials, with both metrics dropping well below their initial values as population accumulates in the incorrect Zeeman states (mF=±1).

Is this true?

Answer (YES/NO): NO